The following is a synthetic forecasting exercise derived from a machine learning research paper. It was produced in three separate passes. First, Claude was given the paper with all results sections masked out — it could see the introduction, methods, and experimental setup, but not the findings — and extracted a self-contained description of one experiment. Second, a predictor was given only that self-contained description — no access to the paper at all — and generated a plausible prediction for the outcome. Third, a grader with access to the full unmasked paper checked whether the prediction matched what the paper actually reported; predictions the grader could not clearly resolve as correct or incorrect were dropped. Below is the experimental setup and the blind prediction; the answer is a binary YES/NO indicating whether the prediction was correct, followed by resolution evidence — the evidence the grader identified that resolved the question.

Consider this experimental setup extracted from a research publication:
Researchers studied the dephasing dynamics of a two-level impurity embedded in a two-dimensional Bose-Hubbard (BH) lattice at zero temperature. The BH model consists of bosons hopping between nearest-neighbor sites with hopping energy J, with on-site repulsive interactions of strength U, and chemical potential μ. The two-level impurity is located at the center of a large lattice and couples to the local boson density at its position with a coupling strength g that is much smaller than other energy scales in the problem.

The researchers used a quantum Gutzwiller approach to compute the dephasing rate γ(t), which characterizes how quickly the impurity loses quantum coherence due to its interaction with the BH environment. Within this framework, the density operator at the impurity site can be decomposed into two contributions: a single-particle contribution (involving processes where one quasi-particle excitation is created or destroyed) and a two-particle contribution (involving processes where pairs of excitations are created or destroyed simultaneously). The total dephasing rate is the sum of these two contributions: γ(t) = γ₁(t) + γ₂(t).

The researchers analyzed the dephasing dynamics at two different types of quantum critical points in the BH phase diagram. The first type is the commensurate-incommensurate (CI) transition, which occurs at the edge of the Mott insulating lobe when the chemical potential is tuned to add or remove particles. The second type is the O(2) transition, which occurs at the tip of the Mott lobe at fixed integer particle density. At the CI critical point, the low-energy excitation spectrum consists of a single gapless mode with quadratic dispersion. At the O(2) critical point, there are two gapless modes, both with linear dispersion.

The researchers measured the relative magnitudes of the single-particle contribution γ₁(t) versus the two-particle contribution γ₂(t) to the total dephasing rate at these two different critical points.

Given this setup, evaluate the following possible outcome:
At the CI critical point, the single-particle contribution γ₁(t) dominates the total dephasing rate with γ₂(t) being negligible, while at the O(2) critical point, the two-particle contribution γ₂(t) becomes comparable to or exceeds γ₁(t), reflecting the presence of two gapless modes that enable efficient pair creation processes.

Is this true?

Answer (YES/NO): NO